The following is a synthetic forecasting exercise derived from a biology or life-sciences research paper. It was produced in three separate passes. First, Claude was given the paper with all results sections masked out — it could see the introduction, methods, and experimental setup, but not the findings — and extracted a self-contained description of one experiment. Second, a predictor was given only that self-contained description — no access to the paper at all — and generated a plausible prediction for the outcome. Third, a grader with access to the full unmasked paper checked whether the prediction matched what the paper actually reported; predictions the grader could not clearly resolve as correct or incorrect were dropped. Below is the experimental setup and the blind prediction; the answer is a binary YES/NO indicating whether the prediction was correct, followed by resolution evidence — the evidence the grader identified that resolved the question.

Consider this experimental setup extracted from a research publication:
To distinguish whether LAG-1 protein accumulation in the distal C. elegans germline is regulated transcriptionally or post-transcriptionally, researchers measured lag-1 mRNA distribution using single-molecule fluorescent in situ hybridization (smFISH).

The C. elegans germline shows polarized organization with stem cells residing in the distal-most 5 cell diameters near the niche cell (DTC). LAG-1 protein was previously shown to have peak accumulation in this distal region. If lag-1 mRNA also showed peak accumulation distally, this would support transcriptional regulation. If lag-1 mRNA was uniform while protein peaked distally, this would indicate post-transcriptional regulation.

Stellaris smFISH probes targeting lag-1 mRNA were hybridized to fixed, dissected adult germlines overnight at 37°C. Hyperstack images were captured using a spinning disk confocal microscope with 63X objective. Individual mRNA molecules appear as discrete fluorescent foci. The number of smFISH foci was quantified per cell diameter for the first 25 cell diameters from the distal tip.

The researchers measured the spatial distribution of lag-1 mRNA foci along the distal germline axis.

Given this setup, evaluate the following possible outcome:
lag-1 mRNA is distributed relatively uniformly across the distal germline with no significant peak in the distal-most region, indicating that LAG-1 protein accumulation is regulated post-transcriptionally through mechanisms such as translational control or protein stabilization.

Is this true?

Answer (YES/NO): YES